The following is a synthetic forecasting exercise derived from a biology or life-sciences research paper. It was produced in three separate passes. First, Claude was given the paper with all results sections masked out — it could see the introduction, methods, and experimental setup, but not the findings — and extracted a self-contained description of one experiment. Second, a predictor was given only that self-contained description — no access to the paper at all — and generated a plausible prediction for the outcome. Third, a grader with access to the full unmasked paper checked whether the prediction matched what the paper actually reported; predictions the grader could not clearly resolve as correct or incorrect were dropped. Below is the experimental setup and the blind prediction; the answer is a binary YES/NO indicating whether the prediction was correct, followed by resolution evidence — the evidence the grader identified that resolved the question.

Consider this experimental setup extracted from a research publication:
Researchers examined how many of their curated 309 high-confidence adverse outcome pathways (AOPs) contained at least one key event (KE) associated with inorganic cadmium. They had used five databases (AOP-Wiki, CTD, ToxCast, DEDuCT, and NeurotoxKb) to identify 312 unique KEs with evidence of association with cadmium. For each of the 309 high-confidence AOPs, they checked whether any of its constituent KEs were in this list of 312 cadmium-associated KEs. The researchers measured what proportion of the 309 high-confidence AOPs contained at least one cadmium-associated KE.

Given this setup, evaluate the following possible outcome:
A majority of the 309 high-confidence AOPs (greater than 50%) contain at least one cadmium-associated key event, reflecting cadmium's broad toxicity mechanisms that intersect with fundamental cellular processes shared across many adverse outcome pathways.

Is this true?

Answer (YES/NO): YES